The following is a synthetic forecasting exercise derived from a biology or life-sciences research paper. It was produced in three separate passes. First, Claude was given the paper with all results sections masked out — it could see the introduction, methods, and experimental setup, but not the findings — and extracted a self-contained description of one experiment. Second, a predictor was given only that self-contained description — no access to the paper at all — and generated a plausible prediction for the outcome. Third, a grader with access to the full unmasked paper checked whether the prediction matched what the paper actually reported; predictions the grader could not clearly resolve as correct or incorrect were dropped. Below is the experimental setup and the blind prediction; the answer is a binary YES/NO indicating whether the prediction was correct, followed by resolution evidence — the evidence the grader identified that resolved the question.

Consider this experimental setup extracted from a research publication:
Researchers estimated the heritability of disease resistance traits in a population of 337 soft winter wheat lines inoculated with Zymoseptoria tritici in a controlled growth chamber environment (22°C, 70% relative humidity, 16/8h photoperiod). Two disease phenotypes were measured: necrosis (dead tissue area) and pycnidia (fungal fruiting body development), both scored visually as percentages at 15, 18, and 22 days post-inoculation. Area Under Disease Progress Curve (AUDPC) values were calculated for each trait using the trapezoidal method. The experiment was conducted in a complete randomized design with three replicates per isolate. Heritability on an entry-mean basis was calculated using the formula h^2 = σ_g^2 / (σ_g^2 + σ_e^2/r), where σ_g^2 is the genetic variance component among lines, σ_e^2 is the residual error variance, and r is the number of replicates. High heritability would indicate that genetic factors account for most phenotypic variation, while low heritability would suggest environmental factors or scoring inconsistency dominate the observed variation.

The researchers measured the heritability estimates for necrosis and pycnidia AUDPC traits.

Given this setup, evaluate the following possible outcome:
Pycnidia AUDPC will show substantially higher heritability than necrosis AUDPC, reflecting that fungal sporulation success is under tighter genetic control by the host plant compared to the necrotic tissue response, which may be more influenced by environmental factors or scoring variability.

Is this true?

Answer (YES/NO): YES